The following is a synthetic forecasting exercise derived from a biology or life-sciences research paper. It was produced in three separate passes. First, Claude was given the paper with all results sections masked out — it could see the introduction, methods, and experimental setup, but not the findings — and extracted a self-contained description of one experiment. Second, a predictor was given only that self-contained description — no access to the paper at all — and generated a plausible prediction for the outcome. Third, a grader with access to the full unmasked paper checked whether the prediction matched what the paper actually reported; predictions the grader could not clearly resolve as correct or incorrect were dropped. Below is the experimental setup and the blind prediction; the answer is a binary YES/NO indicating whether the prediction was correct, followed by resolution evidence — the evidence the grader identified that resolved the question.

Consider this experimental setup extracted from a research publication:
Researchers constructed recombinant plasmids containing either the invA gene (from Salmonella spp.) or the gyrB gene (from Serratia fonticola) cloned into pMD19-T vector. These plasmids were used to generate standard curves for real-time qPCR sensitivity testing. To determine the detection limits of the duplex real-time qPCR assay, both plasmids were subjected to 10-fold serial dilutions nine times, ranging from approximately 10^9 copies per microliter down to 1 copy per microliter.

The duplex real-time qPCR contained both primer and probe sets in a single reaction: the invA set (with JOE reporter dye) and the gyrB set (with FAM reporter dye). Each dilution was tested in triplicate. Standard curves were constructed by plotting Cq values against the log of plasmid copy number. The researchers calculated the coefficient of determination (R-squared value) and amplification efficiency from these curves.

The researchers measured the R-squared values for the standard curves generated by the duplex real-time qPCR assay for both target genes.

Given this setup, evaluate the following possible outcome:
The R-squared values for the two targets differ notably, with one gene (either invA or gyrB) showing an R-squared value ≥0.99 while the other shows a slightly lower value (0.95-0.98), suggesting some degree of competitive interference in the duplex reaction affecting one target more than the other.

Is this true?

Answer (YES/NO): NO